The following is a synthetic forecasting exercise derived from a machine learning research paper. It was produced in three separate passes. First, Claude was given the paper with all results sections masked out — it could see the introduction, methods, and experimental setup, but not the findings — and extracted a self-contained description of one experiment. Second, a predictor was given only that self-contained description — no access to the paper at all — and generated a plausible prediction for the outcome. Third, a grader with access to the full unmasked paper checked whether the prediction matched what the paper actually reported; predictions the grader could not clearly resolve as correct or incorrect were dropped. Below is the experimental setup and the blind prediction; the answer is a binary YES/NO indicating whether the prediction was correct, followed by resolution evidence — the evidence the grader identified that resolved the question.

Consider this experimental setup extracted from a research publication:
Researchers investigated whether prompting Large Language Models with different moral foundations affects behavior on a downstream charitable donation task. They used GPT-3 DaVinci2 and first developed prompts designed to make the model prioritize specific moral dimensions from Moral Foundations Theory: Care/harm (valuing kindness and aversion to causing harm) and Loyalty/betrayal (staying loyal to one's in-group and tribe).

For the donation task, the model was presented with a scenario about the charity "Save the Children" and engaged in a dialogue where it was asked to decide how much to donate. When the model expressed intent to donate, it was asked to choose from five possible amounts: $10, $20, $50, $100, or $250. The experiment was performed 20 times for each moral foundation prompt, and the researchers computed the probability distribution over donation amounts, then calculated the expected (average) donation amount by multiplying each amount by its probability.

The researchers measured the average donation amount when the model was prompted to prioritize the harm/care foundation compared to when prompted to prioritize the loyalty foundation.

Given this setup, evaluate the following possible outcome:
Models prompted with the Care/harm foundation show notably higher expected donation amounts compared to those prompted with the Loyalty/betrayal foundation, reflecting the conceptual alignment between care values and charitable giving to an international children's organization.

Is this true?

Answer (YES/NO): NO